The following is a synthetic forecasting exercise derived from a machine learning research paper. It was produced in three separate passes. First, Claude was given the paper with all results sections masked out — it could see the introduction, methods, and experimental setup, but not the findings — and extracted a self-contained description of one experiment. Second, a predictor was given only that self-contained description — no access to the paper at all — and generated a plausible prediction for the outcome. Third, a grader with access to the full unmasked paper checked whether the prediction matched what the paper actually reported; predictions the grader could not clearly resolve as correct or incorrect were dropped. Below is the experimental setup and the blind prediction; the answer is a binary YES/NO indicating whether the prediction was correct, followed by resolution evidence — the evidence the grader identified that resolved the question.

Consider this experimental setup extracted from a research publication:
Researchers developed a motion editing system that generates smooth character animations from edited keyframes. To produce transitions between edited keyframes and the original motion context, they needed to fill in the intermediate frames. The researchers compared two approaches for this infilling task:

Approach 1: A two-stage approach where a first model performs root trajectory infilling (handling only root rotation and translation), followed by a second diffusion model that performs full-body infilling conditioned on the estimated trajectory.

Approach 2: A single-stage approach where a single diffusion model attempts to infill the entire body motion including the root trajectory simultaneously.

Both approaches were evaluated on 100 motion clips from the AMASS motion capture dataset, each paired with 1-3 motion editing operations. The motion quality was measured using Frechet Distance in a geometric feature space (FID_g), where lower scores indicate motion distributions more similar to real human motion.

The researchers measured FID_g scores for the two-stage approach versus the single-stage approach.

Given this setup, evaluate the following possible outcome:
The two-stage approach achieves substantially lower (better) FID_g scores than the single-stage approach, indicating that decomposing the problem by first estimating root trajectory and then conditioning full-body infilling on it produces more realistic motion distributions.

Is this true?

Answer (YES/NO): NO